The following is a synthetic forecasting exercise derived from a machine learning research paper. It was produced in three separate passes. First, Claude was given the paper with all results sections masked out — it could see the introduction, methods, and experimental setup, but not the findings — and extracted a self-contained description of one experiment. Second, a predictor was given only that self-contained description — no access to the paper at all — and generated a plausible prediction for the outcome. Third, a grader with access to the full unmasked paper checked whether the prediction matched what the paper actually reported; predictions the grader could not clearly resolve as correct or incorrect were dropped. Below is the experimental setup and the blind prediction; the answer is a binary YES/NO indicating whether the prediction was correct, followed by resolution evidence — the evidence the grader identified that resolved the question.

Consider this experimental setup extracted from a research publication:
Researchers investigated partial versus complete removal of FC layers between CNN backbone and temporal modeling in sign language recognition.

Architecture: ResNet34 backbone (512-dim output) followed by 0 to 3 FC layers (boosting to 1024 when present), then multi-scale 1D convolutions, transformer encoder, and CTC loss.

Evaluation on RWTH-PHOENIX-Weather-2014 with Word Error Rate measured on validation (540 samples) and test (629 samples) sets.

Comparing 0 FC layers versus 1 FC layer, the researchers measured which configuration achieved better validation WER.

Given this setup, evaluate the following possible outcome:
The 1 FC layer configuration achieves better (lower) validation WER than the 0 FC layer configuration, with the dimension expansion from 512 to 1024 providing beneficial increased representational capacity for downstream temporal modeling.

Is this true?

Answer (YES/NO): YES